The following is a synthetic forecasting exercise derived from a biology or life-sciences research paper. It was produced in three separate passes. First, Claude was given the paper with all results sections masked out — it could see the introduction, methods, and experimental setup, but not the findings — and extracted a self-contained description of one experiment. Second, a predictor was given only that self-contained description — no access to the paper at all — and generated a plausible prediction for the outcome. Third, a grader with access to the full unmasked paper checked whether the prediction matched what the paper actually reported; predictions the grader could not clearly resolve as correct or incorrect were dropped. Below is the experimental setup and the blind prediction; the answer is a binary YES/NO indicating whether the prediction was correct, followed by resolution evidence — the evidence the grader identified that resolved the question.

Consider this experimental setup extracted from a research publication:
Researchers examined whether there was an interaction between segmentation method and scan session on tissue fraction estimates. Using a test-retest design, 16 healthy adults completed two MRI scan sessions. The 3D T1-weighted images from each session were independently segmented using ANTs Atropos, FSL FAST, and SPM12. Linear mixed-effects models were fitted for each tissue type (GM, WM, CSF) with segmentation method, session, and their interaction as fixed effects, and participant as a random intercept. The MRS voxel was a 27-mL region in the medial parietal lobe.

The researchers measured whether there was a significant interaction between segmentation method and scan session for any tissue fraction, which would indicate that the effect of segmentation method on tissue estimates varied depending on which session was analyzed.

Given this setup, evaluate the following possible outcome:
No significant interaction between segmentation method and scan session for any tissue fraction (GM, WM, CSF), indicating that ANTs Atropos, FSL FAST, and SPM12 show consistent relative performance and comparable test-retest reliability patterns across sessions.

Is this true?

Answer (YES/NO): YES